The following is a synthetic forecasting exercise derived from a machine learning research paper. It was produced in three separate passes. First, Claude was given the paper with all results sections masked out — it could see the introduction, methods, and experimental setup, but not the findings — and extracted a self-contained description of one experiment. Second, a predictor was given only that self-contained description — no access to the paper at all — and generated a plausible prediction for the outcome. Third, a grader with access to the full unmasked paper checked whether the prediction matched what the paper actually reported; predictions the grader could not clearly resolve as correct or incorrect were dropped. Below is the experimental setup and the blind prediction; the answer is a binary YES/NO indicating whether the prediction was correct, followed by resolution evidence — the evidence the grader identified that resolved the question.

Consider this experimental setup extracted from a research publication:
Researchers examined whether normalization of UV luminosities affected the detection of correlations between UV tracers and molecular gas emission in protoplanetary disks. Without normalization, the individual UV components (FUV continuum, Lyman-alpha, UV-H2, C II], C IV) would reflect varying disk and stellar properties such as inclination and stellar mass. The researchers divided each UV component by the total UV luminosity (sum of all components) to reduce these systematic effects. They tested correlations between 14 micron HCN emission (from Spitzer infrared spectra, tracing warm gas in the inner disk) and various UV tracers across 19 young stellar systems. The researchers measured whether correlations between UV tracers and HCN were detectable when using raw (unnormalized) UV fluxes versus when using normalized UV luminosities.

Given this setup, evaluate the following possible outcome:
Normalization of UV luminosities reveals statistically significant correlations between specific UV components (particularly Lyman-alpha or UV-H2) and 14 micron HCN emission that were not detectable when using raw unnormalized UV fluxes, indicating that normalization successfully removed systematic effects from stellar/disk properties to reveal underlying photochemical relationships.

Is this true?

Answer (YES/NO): NO